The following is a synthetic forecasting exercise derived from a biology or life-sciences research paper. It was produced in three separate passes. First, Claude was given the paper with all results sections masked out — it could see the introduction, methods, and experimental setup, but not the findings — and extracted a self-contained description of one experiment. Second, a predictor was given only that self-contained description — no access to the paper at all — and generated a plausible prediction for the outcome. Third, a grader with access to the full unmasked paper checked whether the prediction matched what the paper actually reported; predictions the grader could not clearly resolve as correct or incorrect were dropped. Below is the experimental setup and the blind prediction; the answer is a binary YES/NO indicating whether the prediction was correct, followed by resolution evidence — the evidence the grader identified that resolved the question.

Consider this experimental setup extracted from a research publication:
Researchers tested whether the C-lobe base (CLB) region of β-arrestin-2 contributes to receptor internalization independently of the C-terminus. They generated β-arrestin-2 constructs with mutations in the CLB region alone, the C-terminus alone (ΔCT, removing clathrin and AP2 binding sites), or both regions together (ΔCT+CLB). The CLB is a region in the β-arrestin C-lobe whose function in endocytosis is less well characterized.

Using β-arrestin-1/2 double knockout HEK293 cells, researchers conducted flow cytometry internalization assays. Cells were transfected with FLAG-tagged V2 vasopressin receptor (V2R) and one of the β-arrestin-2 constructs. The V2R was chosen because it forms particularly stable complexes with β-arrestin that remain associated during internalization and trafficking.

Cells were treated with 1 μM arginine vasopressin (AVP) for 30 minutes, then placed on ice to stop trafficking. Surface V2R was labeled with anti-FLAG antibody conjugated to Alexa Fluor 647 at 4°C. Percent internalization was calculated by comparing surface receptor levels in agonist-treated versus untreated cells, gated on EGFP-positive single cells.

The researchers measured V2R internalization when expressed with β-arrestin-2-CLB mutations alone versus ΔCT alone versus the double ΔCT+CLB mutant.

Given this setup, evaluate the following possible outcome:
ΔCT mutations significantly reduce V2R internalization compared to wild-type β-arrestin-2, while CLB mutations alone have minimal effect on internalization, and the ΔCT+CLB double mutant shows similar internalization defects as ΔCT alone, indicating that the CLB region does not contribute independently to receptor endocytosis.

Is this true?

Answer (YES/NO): NO